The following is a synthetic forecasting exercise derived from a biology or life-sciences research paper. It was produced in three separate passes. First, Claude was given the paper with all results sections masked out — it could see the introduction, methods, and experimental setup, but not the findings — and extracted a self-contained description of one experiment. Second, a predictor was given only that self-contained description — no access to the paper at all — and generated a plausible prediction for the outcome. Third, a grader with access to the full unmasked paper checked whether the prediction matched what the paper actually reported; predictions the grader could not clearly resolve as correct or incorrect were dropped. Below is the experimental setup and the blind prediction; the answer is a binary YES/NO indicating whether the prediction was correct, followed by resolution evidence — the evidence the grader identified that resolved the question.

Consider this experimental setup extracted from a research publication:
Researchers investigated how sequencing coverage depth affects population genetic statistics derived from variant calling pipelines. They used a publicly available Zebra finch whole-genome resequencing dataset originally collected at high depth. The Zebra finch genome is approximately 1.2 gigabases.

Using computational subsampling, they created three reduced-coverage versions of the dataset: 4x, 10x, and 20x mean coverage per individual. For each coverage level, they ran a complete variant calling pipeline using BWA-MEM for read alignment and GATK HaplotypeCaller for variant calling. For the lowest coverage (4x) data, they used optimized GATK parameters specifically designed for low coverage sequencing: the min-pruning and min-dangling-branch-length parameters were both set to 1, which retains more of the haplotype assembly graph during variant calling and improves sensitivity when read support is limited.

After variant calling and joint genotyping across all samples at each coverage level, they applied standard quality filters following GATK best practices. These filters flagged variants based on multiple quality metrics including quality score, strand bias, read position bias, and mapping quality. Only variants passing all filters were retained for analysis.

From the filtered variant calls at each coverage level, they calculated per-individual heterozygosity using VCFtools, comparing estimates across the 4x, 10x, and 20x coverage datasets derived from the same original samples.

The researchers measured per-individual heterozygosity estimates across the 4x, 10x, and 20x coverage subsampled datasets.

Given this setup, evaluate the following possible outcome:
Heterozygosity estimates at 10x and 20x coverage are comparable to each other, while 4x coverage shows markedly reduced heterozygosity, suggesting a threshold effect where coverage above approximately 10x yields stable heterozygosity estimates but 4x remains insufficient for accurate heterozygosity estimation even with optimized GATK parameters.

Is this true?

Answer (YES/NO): NO